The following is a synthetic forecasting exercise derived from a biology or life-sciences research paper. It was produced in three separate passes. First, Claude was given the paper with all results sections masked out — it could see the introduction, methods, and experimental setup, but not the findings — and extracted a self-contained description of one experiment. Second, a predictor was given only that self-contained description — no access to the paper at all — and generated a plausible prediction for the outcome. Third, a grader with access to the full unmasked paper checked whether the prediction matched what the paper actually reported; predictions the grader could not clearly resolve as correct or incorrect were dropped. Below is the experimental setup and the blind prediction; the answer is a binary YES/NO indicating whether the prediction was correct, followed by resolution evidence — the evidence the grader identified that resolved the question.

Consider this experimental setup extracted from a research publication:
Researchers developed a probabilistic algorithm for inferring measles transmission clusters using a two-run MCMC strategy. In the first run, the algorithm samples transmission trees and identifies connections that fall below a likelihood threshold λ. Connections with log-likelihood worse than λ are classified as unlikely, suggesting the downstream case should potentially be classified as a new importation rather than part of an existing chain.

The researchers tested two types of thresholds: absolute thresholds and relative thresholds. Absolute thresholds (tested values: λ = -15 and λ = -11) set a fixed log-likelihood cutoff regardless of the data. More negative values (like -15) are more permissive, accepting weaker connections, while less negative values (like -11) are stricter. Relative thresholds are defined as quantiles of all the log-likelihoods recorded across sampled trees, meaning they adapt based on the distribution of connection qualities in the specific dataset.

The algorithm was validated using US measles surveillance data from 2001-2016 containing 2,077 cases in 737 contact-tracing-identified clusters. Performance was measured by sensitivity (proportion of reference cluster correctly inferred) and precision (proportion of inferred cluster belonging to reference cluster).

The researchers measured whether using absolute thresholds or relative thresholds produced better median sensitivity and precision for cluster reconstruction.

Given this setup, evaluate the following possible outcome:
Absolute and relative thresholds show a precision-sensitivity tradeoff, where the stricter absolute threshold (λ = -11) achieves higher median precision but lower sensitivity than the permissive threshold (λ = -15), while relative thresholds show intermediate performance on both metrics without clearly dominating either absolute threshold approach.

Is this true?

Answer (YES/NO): NO